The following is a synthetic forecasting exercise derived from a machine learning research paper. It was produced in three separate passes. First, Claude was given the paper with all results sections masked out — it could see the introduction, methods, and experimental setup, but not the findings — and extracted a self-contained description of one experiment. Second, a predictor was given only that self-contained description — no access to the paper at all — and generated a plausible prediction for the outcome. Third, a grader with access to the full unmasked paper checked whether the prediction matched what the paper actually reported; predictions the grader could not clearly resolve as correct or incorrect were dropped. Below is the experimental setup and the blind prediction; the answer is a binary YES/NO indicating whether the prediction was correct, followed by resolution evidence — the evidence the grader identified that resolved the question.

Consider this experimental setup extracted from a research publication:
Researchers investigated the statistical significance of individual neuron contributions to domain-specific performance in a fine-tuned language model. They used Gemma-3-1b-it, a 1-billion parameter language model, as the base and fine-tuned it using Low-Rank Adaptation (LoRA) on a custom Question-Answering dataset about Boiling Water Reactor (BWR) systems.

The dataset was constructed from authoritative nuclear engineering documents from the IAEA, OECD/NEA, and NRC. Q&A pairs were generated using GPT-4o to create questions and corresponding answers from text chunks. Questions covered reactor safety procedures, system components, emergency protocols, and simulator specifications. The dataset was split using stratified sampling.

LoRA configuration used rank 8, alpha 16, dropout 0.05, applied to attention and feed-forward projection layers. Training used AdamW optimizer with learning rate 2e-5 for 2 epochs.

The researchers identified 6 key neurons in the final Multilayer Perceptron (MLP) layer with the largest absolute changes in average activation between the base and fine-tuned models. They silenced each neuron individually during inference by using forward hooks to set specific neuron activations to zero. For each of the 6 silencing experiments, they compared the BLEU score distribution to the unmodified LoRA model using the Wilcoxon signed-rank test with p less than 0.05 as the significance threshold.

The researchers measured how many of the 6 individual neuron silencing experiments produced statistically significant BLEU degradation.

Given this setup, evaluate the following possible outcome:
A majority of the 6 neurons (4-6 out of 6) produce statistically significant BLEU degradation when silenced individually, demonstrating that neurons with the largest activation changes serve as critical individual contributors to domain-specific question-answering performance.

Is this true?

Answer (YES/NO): NO